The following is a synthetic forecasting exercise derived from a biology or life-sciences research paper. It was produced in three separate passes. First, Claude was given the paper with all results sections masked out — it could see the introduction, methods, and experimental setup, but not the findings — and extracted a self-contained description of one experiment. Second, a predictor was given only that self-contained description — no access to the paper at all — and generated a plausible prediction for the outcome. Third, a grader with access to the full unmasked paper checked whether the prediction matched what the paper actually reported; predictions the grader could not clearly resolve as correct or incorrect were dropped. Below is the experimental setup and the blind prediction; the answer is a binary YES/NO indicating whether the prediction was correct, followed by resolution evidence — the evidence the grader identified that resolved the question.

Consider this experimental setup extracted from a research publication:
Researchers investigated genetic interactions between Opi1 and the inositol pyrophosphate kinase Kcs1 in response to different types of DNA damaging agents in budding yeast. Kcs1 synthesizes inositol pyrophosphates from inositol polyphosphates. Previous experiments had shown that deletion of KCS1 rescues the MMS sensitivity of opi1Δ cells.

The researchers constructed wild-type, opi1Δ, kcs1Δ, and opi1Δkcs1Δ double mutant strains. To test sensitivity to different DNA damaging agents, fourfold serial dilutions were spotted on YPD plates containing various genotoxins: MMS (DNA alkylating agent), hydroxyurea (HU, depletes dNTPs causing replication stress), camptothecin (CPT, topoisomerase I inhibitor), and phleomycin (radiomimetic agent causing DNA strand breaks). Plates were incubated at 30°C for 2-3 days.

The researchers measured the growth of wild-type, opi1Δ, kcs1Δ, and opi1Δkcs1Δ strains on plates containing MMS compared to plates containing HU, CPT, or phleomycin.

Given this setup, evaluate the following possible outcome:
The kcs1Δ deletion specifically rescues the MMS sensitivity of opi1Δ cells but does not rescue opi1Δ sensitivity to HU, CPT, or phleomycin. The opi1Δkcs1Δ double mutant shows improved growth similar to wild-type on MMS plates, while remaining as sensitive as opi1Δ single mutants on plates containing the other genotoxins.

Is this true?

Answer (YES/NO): NO